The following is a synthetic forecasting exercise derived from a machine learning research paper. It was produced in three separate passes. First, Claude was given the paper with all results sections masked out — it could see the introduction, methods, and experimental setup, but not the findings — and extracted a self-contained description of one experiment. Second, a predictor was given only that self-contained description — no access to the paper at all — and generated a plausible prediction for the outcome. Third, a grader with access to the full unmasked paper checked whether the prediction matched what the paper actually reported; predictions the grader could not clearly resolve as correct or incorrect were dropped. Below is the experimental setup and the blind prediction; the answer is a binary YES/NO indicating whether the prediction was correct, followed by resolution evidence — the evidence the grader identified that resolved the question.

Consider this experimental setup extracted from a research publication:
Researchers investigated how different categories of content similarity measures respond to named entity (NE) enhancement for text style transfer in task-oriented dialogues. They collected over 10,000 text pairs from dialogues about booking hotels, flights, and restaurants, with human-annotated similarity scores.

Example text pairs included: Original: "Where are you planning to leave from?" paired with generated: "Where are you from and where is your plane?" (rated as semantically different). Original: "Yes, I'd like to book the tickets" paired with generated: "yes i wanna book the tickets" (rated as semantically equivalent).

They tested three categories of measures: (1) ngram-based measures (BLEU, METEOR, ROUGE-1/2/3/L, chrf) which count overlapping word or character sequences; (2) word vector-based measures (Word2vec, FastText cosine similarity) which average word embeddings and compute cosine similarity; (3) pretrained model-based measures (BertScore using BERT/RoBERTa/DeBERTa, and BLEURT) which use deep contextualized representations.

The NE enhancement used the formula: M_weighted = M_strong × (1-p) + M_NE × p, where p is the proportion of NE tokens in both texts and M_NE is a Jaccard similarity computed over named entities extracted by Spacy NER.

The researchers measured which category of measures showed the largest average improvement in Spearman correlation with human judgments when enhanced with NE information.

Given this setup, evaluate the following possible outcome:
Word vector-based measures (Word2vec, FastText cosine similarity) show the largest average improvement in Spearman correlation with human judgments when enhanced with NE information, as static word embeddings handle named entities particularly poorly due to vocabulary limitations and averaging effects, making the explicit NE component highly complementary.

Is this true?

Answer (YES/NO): YES